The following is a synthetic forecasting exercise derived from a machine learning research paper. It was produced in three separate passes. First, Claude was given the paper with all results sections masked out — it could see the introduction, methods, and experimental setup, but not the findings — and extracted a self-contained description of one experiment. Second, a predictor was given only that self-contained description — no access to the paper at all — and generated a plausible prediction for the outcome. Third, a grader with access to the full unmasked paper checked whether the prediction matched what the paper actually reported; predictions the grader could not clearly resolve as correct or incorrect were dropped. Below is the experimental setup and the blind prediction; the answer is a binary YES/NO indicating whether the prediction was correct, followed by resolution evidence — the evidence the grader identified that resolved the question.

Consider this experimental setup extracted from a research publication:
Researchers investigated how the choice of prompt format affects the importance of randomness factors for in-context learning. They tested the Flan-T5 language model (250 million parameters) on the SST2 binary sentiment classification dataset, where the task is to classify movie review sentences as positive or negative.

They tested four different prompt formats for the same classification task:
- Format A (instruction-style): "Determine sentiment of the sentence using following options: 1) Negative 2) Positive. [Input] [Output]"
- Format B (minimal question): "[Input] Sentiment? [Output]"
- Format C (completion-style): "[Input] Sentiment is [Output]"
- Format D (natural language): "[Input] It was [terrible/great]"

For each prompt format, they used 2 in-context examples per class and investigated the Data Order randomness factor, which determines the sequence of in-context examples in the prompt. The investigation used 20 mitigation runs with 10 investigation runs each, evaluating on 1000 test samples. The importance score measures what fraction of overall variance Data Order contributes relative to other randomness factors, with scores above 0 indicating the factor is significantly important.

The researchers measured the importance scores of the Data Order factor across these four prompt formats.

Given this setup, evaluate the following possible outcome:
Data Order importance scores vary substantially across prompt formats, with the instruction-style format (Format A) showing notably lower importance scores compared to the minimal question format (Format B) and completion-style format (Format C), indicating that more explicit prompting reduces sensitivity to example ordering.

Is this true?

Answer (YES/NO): NO